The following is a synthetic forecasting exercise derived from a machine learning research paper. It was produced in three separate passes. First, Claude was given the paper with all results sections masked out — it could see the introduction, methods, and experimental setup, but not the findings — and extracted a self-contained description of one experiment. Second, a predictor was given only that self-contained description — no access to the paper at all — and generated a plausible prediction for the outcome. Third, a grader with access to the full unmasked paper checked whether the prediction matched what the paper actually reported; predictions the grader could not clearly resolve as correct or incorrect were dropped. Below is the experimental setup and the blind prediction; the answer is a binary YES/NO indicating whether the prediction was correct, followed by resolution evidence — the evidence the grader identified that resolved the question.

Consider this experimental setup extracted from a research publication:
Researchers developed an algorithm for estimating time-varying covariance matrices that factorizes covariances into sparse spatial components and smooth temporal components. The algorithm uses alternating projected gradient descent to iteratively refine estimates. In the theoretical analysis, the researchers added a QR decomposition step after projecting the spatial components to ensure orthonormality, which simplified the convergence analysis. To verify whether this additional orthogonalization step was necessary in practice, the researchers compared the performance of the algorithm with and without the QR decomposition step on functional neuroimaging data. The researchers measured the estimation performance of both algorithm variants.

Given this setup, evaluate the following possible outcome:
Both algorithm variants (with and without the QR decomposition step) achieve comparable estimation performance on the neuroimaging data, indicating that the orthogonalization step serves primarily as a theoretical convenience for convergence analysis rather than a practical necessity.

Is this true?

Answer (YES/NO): YES